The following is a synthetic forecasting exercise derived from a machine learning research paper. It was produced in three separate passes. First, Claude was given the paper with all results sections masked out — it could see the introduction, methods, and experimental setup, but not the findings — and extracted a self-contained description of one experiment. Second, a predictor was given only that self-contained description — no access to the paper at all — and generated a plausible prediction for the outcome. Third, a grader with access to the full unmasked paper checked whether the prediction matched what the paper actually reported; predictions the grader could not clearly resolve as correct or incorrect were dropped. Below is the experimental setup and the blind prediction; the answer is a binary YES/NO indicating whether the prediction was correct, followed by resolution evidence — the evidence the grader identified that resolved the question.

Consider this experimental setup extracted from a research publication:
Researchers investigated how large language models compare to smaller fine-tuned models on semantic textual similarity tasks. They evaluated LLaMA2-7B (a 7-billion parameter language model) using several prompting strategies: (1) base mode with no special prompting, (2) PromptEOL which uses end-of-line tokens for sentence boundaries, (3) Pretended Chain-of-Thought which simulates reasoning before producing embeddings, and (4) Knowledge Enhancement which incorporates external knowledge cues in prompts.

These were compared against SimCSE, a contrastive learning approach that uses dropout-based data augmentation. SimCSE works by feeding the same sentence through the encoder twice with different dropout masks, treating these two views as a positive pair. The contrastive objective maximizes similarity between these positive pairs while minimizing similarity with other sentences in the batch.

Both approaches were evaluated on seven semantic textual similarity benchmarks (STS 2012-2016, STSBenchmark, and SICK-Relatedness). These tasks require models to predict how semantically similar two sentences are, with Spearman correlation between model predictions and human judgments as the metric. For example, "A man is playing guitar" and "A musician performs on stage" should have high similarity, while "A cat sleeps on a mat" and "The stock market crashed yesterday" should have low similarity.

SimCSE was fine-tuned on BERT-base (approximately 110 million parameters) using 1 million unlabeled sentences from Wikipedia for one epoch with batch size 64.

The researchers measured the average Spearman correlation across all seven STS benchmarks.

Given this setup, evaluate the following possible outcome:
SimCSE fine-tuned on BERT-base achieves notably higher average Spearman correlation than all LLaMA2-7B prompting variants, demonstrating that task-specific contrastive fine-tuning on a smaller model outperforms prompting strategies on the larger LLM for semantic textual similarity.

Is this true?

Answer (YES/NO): NO